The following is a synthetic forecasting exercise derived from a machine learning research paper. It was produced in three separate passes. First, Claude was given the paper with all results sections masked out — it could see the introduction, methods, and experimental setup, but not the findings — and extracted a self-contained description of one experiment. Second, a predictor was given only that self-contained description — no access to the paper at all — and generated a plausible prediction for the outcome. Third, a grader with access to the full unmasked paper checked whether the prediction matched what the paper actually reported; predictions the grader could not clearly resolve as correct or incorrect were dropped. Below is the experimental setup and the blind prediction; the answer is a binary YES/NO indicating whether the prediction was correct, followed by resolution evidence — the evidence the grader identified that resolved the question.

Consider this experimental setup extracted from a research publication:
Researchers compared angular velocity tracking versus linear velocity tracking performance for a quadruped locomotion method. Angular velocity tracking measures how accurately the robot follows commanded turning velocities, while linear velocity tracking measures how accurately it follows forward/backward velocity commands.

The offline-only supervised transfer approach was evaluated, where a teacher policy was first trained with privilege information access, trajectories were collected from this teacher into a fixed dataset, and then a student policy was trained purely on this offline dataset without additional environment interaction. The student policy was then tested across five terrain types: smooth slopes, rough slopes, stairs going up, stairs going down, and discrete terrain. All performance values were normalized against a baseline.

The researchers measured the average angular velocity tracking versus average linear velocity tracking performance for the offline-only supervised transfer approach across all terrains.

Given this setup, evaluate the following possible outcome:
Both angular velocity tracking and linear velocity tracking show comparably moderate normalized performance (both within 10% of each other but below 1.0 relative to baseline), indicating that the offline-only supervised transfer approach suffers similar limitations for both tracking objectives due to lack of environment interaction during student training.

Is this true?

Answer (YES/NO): NO